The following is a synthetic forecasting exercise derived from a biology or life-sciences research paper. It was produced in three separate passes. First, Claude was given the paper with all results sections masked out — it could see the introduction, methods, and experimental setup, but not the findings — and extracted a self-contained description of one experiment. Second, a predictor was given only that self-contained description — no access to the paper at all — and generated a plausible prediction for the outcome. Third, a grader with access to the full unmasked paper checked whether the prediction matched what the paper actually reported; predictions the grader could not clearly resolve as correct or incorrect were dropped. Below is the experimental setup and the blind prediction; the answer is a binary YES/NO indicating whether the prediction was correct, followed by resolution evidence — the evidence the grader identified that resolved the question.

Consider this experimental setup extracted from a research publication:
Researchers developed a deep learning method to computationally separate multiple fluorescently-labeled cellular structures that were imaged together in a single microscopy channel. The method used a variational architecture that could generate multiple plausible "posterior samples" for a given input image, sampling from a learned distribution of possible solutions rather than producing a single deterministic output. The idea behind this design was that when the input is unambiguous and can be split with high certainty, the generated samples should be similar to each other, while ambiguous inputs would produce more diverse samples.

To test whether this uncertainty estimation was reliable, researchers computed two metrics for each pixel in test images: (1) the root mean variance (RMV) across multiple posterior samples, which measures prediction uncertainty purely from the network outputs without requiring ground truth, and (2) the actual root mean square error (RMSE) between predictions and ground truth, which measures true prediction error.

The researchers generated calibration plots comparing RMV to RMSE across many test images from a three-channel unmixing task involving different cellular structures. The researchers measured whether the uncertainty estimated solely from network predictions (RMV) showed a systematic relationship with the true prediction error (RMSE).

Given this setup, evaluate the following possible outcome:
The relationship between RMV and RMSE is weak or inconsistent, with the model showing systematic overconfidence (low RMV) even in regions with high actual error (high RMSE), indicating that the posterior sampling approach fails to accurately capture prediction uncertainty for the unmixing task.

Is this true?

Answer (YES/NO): NO